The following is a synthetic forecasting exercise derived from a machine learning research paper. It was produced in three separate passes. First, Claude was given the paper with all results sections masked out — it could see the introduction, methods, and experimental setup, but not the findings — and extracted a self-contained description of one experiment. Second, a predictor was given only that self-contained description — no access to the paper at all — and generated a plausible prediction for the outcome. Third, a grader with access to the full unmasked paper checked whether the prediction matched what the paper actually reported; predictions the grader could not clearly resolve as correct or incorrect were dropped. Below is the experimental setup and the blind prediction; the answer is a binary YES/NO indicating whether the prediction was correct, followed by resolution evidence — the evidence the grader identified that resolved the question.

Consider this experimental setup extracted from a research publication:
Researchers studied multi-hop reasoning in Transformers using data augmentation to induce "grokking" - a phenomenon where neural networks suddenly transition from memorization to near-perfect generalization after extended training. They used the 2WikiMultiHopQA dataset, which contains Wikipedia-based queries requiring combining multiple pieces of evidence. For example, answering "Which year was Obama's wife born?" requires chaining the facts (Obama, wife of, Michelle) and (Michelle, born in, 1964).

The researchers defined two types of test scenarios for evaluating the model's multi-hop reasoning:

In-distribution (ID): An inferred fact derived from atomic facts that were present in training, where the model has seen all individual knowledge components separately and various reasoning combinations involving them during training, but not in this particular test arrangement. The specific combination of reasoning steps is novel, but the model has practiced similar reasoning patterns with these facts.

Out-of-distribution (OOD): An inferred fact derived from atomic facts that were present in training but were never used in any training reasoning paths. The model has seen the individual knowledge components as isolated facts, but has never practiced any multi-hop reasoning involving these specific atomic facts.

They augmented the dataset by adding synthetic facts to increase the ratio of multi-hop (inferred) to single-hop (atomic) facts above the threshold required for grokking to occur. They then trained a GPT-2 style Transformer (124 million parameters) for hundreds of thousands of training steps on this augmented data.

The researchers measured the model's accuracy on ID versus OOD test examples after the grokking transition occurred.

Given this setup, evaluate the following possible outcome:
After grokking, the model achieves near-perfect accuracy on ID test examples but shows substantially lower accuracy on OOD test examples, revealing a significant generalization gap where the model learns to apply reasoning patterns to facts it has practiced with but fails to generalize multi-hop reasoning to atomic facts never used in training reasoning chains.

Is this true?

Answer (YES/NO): NO